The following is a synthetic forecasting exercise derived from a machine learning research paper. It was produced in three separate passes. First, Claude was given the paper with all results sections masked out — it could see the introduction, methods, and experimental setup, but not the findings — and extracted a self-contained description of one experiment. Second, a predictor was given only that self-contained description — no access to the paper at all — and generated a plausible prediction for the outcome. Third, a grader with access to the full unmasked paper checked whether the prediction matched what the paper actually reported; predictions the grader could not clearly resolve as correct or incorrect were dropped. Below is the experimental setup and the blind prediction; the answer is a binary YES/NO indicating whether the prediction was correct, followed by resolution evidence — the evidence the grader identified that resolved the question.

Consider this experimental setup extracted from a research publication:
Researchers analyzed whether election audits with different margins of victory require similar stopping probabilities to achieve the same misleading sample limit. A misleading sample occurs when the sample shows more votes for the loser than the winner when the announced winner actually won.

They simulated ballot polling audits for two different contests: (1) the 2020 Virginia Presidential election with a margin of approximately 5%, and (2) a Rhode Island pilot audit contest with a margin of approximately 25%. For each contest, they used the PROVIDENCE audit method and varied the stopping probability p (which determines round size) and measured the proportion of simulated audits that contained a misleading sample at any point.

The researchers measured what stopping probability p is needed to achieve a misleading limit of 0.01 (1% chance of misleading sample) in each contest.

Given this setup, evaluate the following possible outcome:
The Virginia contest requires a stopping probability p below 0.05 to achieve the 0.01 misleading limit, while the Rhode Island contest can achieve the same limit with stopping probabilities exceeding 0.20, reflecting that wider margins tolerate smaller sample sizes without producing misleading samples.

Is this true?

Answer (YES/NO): NO